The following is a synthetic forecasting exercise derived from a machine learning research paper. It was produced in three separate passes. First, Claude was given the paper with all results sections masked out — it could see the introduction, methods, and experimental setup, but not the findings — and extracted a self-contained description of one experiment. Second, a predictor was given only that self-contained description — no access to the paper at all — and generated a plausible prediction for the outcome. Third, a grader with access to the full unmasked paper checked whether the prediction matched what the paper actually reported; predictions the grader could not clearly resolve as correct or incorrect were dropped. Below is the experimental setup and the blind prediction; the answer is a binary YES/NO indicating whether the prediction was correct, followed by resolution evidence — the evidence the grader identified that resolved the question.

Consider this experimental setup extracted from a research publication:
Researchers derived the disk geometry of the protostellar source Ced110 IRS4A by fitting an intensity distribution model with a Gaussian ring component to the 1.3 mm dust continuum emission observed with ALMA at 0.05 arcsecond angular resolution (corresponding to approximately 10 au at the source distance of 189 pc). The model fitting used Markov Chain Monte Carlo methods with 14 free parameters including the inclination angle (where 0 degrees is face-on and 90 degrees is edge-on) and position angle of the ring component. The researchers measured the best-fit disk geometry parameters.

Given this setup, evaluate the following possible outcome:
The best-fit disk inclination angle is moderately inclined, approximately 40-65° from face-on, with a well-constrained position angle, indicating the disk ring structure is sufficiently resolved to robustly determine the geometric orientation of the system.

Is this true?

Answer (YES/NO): NO